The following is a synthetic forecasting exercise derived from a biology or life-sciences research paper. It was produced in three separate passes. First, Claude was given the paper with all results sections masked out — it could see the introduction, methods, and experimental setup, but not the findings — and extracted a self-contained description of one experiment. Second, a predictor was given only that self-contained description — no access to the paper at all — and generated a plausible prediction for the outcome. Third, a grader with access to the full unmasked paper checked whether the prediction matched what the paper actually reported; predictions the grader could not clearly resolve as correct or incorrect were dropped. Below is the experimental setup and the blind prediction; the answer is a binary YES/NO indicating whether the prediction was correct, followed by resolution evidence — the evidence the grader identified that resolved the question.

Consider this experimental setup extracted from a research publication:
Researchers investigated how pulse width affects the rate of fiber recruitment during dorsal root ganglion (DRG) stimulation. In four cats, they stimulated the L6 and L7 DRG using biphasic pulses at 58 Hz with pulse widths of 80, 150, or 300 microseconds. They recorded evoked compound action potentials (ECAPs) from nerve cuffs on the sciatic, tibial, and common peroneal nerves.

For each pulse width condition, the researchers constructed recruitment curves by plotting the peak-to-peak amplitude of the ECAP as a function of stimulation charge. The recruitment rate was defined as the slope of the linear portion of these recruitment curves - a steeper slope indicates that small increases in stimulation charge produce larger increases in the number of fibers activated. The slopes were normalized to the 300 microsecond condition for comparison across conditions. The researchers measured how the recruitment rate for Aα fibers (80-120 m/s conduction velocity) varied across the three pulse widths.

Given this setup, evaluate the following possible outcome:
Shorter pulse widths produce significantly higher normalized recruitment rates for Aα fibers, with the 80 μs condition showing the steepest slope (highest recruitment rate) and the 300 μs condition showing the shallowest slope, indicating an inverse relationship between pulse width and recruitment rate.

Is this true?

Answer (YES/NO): YES